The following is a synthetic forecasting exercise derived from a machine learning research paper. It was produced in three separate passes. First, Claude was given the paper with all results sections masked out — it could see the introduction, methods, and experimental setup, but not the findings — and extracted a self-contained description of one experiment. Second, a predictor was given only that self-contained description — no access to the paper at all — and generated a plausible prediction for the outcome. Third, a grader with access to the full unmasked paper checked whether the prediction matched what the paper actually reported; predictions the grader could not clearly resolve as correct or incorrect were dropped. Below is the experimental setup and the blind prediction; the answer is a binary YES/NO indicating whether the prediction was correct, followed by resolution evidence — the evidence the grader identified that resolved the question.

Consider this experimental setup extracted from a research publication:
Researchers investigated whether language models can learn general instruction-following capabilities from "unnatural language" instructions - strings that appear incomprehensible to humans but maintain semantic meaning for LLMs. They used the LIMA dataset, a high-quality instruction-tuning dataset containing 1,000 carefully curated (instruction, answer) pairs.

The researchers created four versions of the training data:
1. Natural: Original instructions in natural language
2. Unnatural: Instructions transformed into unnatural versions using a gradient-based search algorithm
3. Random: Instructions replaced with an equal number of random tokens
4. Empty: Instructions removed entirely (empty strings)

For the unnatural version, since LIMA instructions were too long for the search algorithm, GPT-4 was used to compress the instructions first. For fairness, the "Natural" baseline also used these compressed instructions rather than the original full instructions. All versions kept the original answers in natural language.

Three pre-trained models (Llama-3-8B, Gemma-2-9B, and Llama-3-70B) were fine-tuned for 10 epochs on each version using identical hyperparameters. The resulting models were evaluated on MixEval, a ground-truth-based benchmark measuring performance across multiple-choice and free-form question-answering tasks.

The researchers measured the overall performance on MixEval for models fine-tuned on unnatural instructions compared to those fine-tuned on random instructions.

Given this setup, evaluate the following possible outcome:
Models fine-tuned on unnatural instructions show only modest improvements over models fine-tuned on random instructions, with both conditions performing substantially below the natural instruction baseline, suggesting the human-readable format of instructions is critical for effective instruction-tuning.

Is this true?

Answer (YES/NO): NO